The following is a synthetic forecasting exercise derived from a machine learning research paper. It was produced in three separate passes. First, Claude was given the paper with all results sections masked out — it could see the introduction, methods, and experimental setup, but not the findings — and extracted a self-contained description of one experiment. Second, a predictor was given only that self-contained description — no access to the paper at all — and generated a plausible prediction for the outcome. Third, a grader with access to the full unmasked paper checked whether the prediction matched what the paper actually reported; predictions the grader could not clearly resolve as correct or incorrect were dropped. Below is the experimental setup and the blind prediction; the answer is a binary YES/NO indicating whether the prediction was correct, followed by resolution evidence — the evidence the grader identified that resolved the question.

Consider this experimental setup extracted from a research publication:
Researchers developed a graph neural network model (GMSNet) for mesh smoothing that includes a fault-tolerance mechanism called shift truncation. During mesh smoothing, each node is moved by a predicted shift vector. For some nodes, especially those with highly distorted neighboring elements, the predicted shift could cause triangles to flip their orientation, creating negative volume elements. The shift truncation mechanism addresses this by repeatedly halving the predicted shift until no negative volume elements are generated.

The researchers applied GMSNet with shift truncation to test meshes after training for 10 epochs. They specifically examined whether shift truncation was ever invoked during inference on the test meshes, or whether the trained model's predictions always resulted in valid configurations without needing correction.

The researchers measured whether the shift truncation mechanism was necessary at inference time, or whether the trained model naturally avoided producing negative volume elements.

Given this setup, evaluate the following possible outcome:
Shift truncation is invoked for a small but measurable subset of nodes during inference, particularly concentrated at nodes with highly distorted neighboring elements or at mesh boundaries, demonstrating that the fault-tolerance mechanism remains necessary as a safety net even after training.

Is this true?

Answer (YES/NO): YES